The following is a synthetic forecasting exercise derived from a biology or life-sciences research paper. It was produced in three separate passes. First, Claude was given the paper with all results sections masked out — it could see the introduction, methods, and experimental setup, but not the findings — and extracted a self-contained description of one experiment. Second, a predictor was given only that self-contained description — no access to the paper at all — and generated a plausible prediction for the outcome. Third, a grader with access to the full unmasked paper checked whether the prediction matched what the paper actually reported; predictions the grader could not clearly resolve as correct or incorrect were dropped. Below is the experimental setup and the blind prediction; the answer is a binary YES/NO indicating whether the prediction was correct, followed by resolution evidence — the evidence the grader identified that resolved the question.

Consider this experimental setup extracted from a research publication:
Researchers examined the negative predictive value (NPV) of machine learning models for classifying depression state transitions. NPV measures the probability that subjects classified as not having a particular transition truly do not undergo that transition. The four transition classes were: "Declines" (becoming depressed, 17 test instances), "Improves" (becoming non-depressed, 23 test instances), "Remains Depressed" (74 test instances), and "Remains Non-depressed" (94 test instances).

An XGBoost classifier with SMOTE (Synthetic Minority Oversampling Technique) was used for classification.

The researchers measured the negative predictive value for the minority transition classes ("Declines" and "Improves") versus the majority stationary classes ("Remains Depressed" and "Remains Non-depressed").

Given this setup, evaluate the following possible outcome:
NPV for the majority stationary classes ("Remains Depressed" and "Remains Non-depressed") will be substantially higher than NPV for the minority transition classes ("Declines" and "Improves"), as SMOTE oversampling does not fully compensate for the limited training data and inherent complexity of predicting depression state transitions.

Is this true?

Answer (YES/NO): NO